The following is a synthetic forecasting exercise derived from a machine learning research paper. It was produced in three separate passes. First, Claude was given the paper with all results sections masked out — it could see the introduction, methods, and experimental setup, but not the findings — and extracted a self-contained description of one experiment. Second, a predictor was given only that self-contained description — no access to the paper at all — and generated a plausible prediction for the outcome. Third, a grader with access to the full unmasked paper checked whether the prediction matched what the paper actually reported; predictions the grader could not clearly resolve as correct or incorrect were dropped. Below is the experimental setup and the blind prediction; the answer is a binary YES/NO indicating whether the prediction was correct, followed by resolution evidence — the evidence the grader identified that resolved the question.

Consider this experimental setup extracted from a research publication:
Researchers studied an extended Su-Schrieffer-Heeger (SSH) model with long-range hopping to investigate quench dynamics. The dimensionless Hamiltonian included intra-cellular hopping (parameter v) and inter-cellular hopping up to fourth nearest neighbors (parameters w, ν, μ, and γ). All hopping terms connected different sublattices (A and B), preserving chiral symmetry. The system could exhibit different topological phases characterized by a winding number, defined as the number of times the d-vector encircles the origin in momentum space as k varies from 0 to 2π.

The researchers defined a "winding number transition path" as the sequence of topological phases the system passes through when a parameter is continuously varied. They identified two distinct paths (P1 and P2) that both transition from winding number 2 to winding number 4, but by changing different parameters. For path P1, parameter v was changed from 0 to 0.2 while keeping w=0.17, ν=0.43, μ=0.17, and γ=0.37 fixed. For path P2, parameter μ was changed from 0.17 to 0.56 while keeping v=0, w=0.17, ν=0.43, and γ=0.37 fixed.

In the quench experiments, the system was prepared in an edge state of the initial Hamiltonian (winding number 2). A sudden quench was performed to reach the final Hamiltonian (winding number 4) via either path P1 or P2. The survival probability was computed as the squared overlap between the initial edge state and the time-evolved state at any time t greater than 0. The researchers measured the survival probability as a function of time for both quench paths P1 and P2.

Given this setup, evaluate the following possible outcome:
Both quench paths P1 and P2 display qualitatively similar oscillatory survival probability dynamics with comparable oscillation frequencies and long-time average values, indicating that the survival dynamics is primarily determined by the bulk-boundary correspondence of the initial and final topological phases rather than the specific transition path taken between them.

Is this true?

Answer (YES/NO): NO